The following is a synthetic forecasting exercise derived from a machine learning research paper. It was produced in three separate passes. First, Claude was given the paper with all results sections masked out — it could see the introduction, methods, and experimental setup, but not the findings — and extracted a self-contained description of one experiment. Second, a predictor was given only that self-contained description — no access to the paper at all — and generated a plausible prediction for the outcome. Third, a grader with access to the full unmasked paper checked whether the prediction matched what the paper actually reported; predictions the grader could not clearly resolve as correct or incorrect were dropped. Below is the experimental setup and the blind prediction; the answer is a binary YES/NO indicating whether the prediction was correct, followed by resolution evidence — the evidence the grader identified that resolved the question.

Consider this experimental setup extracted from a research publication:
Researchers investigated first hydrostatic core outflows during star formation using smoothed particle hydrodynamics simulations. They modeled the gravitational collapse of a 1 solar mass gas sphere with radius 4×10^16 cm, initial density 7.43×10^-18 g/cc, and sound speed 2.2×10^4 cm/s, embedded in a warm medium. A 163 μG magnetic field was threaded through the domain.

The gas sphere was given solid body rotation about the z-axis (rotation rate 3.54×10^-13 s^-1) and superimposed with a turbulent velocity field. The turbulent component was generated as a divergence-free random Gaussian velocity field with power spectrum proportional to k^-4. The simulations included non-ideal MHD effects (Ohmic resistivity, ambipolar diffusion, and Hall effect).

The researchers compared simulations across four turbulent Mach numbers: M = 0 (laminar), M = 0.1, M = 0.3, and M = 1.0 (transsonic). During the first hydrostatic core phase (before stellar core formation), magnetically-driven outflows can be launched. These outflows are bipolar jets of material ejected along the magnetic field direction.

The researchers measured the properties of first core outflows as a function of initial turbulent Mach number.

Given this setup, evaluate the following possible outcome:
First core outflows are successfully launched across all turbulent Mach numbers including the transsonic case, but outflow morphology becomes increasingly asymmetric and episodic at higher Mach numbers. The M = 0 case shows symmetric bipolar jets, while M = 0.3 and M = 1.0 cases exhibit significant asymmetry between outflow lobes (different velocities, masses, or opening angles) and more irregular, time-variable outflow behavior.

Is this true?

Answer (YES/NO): NO